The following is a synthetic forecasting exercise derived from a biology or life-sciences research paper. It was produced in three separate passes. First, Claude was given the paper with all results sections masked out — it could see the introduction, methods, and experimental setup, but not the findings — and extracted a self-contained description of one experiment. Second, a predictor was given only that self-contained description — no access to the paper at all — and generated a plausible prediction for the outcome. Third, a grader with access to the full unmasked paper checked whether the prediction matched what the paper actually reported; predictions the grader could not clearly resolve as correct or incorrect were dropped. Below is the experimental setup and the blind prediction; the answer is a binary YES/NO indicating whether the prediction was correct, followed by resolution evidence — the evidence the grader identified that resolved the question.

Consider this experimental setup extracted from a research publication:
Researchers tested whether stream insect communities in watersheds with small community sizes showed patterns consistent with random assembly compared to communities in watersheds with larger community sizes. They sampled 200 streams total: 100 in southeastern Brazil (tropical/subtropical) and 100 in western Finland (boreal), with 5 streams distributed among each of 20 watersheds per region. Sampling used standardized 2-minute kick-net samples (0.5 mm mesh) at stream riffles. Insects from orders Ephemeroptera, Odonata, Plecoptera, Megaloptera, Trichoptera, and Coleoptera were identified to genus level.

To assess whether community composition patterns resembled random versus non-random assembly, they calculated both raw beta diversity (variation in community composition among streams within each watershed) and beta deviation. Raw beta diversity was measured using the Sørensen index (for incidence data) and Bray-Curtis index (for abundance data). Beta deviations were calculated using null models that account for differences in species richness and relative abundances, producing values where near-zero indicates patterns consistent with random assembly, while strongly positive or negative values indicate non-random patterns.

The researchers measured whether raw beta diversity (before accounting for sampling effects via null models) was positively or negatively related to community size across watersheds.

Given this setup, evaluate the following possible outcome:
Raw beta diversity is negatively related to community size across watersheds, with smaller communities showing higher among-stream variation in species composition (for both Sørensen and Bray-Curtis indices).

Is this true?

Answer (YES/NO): NO